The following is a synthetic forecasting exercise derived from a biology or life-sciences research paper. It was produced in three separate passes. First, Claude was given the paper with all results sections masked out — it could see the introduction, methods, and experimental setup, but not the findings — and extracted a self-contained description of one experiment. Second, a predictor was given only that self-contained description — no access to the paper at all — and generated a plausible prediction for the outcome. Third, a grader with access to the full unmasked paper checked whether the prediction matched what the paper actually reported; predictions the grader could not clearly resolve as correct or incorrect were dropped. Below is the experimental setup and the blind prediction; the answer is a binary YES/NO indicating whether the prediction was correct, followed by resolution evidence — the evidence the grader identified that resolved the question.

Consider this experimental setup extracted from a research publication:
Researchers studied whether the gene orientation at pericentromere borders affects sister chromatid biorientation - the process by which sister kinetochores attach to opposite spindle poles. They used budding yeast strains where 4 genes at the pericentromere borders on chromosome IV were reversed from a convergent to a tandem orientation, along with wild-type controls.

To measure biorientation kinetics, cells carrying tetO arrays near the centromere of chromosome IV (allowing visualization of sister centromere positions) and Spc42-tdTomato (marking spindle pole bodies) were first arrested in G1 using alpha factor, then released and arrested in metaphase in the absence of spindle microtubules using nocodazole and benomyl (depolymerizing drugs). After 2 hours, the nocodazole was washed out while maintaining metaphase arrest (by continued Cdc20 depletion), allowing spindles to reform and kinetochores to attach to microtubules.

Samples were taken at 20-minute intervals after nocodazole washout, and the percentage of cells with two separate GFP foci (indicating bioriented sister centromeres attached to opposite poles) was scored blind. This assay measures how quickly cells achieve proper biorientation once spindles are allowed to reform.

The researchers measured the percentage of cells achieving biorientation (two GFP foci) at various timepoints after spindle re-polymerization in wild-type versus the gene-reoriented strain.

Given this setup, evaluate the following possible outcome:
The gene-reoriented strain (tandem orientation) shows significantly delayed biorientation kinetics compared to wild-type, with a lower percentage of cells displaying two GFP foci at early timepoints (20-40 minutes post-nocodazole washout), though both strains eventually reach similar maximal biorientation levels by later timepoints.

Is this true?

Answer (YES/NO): NO